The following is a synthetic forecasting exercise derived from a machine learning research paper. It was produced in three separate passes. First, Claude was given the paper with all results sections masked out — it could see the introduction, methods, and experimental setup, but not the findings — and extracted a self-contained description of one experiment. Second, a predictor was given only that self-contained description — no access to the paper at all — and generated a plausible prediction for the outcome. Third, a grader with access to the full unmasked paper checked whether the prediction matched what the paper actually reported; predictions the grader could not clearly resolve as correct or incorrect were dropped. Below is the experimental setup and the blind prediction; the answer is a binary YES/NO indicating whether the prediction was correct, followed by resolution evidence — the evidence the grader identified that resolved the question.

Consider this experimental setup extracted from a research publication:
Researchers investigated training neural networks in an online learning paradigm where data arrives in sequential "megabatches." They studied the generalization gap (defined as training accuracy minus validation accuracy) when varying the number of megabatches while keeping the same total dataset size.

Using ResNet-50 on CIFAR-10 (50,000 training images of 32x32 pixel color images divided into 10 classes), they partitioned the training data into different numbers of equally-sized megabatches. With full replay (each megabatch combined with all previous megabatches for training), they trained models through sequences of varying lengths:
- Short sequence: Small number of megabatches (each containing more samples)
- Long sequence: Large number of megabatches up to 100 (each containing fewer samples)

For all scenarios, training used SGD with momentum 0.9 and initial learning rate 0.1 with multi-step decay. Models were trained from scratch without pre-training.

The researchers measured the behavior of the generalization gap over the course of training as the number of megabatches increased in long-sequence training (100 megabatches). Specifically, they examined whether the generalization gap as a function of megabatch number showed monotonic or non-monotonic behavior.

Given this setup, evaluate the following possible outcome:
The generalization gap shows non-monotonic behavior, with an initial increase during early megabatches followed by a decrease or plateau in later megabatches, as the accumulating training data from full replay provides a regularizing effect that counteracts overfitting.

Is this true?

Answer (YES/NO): YES